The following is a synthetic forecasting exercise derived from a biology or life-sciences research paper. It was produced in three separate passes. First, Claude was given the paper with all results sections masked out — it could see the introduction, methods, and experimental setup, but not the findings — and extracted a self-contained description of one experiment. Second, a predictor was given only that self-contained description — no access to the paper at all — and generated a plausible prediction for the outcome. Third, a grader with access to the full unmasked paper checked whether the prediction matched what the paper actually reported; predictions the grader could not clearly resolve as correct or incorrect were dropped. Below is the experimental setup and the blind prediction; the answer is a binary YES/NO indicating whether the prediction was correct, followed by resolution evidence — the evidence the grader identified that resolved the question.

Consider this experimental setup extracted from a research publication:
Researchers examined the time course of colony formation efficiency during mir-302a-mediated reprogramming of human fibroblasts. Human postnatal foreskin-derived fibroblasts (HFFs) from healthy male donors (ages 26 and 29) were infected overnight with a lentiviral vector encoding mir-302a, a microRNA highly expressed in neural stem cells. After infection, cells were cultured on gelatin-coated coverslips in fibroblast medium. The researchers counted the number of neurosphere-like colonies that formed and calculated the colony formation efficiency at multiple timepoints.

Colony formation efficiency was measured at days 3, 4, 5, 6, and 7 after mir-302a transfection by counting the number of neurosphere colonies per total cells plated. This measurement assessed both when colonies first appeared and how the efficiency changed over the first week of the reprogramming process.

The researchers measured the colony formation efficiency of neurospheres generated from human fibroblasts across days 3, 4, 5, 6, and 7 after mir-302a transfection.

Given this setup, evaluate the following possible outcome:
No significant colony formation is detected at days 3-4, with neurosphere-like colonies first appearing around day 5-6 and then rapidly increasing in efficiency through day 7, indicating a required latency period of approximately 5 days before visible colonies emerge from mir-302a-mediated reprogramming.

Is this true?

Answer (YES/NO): NO